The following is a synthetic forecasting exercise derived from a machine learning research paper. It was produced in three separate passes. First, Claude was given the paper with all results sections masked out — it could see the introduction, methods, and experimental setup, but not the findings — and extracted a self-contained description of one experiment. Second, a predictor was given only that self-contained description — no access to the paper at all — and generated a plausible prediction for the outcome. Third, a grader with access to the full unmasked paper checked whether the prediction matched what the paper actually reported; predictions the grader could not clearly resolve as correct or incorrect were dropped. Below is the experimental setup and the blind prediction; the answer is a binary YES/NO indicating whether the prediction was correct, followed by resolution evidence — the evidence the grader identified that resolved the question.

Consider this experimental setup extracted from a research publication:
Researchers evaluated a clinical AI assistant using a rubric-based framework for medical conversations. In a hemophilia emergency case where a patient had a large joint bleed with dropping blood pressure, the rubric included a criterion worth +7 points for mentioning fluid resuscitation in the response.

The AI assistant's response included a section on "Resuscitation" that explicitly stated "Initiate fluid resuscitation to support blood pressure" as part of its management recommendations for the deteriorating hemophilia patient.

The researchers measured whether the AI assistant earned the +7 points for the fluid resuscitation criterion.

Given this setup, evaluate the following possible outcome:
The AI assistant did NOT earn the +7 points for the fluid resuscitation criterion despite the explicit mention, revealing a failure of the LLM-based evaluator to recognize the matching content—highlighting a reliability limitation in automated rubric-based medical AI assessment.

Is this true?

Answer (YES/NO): NO